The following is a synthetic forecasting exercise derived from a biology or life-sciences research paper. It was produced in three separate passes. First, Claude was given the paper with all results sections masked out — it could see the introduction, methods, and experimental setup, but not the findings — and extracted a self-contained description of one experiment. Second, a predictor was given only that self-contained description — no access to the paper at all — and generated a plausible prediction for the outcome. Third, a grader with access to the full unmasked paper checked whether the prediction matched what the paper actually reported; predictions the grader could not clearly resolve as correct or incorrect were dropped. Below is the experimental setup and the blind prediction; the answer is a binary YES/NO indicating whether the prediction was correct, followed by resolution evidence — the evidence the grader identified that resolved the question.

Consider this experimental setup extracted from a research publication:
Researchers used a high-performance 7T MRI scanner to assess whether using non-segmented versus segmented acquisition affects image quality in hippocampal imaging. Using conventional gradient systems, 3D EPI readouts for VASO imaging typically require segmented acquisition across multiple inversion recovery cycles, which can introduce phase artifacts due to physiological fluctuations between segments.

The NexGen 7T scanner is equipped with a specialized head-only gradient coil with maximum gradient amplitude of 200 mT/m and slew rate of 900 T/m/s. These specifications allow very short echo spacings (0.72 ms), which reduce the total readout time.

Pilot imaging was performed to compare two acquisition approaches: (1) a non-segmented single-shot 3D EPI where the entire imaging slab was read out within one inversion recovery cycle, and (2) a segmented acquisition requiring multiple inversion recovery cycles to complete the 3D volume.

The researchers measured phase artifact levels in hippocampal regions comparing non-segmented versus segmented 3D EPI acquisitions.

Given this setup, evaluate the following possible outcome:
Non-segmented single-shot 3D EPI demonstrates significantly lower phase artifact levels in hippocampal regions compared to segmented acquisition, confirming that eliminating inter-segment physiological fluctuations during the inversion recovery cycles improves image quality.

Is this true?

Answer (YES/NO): YES